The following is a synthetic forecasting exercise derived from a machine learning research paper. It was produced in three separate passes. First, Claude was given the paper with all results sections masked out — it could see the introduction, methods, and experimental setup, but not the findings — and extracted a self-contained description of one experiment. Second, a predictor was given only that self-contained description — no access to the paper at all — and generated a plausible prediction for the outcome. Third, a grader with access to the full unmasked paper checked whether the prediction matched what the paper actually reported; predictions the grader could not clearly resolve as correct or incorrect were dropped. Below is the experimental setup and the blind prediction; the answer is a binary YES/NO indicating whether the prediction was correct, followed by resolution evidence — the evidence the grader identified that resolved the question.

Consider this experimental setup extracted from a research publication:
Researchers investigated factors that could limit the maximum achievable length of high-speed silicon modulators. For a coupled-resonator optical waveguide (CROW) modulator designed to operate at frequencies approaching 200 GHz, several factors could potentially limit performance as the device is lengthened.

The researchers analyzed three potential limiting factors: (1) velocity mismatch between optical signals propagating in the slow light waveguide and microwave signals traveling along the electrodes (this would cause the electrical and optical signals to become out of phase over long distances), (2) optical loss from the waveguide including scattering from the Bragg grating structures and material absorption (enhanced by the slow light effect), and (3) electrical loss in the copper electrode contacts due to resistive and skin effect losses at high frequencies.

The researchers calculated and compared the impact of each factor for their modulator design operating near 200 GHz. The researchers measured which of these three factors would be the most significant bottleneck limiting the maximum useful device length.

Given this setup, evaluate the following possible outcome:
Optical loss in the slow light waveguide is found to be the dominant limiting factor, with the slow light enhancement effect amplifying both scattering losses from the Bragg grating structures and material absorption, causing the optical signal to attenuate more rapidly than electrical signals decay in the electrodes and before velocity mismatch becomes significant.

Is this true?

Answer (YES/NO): NO